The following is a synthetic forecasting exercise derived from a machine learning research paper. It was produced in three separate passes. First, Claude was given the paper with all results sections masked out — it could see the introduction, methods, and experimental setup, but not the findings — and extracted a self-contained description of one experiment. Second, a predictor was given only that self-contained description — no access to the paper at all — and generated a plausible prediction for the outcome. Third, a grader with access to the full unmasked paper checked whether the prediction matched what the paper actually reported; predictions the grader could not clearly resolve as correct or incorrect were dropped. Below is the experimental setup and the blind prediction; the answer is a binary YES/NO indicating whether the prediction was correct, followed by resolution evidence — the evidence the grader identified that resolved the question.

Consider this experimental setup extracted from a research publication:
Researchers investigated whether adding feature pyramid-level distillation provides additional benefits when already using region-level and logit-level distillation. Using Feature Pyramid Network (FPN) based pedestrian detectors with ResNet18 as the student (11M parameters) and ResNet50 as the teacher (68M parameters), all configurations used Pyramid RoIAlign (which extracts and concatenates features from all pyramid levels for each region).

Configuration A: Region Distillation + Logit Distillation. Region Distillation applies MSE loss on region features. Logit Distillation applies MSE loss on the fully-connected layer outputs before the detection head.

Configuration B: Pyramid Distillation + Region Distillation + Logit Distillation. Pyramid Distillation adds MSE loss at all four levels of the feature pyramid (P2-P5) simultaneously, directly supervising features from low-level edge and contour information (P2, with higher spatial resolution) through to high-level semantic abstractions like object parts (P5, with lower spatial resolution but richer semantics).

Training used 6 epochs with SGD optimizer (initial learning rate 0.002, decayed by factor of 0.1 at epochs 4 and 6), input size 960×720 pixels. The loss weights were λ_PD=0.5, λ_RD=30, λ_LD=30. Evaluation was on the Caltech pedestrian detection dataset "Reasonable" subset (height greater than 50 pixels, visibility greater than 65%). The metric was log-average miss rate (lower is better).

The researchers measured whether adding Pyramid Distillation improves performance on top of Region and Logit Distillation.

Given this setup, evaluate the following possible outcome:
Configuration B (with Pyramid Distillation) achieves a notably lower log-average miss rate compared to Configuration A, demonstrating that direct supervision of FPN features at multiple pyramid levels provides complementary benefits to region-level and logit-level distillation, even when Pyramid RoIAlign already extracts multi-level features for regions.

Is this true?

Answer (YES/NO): YES